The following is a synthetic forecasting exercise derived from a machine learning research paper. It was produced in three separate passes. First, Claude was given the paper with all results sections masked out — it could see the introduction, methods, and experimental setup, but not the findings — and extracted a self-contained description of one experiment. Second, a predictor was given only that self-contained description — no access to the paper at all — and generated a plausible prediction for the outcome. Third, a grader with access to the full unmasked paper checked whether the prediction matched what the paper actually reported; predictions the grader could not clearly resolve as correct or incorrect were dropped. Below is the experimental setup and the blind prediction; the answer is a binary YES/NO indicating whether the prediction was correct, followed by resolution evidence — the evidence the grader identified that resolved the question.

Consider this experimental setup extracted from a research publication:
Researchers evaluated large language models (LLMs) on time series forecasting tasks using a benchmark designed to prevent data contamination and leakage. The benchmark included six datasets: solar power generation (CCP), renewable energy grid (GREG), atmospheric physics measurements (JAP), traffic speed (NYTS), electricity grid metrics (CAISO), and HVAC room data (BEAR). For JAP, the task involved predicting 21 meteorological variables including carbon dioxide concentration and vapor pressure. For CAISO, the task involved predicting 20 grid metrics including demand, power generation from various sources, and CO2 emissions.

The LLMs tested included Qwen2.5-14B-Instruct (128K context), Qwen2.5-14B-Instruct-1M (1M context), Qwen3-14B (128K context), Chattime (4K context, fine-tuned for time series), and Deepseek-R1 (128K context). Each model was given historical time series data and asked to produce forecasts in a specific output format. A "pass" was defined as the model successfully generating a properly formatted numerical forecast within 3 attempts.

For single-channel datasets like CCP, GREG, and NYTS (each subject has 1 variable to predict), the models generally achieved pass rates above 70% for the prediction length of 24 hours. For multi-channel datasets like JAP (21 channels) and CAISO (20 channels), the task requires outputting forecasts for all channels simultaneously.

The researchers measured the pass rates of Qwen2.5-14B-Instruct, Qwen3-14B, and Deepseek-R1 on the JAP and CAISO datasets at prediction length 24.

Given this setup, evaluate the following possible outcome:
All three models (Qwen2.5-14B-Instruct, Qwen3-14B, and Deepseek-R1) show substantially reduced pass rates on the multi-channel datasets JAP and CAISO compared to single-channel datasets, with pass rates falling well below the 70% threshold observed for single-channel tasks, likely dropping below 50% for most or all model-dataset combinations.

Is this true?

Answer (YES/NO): YES